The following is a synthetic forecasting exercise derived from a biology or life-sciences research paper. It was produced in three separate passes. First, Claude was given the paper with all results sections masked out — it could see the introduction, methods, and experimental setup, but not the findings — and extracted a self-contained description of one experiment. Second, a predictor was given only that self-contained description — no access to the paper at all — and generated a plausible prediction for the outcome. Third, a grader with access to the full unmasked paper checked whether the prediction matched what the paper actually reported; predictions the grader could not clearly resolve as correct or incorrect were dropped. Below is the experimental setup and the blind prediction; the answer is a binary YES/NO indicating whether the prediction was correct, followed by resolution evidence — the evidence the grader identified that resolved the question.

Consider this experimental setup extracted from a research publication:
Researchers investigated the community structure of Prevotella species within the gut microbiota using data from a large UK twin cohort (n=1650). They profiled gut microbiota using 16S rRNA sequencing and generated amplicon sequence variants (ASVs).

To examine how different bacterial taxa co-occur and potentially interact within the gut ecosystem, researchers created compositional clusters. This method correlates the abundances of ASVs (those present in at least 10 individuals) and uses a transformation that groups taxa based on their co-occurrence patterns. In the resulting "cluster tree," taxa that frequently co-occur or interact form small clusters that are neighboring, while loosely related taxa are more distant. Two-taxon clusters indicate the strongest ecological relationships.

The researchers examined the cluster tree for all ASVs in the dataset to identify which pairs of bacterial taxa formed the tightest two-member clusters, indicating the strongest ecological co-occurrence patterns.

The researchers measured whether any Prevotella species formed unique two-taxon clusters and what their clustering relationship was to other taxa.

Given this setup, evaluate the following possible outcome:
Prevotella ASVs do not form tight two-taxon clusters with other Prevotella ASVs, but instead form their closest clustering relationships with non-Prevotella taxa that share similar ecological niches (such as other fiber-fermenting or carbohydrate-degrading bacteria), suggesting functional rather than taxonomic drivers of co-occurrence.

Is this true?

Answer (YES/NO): NO